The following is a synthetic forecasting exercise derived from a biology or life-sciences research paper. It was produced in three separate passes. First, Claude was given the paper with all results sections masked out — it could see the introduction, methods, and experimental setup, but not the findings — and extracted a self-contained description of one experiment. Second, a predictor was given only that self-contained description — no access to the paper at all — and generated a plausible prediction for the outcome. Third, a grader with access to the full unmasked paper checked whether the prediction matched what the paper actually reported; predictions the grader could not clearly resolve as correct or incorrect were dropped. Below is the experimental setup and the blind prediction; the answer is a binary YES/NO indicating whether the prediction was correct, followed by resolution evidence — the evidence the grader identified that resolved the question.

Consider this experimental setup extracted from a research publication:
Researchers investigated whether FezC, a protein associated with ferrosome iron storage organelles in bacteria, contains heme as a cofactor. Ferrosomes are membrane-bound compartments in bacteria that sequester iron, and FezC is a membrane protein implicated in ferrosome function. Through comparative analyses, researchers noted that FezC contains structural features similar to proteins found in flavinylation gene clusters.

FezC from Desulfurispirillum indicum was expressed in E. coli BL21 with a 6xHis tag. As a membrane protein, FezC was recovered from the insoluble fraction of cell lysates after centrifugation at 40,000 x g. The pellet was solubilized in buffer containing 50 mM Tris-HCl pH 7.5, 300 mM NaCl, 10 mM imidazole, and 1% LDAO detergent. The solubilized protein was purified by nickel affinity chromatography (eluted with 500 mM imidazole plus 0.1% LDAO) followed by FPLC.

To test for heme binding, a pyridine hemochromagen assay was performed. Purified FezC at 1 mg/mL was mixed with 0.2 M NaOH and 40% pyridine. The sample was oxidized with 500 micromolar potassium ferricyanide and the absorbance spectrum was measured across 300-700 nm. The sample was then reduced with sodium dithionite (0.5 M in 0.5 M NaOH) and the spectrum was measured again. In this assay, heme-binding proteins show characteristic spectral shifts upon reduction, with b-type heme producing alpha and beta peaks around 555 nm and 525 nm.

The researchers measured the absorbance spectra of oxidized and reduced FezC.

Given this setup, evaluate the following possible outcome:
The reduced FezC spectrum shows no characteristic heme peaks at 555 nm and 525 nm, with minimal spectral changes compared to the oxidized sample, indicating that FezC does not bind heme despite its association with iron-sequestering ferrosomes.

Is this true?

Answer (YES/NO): NO